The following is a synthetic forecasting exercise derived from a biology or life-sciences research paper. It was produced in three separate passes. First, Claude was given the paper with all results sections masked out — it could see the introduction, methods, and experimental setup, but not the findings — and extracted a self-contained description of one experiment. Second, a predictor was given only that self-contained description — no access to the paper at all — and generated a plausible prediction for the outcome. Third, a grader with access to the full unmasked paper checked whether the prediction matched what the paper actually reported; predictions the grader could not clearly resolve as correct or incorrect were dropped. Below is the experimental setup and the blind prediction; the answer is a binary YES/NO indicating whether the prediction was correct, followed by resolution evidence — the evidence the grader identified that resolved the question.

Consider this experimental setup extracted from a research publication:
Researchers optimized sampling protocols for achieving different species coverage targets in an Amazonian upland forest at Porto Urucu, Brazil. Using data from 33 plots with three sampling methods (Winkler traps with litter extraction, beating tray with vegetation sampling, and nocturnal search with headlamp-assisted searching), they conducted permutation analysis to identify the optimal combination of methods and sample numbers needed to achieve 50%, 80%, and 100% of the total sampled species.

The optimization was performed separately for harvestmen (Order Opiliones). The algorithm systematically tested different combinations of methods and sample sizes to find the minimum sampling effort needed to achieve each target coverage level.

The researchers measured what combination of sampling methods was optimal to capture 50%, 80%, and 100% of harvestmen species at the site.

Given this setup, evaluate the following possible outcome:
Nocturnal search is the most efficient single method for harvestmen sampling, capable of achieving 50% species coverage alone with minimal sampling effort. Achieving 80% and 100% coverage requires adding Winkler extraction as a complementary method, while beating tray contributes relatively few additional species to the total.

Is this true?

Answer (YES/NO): NO